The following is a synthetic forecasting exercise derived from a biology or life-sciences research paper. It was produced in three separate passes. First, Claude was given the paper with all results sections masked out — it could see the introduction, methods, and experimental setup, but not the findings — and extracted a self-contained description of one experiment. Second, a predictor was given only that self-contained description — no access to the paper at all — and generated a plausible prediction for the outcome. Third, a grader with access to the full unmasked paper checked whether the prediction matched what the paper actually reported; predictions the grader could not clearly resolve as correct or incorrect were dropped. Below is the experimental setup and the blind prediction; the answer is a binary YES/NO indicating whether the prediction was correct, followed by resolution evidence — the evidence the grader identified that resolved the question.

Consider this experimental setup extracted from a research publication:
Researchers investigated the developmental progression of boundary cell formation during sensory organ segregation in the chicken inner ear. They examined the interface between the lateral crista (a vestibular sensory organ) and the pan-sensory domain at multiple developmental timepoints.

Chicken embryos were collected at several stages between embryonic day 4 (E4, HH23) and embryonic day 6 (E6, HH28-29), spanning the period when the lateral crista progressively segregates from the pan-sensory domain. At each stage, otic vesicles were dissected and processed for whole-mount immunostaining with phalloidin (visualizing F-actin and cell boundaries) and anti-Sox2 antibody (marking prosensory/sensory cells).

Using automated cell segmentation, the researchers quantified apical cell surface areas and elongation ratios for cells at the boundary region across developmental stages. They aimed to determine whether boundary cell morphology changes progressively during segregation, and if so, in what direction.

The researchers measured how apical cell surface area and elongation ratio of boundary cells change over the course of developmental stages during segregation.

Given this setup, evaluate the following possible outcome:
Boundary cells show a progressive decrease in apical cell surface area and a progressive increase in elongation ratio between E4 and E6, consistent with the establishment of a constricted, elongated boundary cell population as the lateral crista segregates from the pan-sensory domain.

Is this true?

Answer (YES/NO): NO